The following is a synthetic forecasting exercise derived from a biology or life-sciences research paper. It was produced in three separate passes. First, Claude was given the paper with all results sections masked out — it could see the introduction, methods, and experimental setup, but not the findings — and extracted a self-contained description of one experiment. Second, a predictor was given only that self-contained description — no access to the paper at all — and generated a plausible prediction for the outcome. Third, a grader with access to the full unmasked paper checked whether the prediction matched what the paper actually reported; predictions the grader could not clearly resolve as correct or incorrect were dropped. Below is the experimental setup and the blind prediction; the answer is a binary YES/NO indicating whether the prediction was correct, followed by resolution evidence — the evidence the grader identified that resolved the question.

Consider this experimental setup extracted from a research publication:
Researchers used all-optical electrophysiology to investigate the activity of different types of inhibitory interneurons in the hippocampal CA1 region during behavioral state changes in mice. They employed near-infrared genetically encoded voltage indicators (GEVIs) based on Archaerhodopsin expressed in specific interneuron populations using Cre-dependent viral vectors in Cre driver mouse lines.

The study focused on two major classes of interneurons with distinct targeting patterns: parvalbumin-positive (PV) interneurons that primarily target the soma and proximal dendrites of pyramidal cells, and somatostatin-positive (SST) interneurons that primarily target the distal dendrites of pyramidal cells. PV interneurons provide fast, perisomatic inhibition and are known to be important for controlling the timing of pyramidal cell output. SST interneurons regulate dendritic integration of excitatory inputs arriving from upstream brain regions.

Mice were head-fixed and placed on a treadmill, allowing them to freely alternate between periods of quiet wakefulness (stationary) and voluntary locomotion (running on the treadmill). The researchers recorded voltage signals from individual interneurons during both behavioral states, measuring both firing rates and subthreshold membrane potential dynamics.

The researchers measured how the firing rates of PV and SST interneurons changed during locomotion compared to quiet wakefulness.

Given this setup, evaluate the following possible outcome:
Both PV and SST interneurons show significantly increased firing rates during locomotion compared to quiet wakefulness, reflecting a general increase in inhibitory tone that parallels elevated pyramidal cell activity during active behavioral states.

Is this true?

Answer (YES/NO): NO